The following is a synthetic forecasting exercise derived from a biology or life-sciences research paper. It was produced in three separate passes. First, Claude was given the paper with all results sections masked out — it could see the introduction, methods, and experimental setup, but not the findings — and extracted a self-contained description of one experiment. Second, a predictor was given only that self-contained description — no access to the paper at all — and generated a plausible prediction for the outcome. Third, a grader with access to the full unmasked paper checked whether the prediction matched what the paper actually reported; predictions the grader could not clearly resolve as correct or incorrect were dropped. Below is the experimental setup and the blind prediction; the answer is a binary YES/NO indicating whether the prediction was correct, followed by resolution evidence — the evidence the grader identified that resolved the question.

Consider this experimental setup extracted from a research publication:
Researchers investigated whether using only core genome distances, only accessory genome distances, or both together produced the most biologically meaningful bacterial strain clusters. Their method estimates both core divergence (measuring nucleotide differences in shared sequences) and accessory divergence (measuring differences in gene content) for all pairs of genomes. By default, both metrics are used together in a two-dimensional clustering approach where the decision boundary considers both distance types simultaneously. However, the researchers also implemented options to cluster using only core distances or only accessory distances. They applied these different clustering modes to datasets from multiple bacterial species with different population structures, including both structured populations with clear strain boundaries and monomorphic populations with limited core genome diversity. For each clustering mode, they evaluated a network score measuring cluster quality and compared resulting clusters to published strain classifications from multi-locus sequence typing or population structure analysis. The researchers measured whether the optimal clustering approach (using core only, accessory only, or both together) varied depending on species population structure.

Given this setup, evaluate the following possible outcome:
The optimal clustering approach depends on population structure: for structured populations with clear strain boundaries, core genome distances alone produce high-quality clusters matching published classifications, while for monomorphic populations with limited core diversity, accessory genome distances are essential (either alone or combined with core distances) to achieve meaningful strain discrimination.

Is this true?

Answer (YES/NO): NO